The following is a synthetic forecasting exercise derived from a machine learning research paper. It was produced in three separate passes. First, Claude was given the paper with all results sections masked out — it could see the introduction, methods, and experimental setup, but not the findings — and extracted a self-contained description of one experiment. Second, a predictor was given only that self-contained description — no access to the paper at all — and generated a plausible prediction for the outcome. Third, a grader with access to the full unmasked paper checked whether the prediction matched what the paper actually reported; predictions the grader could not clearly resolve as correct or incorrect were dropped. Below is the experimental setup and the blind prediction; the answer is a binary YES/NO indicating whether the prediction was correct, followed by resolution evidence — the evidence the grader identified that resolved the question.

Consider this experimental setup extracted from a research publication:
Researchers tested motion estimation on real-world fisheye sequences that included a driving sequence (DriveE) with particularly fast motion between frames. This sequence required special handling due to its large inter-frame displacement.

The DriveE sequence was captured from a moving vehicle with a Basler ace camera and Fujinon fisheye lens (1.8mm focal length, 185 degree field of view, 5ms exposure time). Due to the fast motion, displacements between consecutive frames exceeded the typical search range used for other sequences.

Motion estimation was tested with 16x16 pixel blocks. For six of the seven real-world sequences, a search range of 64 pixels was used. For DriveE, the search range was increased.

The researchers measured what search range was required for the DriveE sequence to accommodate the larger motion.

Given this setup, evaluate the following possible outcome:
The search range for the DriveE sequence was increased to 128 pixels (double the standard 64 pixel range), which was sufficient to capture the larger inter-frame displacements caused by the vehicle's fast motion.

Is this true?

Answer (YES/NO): YES